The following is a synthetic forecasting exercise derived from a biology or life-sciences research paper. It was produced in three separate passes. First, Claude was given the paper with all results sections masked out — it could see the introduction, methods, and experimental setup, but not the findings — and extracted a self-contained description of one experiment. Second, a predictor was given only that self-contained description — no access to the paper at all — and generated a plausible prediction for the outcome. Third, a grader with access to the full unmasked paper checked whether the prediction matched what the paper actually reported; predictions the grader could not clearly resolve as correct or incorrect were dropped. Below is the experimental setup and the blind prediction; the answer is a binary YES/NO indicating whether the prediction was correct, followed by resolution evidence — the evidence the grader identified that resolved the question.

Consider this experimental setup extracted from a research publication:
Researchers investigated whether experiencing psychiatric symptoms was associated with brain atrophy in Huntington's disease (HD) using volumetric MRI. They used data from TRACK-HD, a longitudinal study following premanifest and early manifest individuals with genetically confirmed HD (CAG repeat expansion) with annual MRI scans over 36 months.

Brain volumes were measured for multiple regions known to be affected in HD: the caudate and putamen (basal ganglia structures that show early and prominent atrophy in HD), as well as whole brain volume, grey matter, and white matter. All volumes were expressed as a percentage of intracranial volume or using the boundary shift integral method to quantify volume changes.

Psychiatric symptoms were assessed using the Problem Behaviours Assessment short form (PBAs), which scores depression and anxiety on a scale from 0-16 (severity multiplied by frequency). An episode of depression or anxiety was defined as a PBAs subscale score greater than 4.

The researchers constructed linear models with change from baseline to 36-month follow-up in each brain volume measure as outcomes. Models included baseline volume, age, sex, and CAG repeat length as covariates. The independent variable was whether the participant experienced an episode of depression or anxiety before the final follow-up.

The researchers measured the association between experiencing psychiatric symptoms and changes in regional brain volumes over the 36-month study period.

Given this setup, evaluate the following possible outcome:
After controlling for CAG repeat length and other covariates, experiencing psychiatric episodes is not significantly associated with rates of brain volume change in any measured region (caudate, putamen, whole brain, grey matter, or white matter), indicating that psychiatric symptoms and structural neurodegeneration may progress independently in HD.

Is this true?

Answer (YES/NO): YES